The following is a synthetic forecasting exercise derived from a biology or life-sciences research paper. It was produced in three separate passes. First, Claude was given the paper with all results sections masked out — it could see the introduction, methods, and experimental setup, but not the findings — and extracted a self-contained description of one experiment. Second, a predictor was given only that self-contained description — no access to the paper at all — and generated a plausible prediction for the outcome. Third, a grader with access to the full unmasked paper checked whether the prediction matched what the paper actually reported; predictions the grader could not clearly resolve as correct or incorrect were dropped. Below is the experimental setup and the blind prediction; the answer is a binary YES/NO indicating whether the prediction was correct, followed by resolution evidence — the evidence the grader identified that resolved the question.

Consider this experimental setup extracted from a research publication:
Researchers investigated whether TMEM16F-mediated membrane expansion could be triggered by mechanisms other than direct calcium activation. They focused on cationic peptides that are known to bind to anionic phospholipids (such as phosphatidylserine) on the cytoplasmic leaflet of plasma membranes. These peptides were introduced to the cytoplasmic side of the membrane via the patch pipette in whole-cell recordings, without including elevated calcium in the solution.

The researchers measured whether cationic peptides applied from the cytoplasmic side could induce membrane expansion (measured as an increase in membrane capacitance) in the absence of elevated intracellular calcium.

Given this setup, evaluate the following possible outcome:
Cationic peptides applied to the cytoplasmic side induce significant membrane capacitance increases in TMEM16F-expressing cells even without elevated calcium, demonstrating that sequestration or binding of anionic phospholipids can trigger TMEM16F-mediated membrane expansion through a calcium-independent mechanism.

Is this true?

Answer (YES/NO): NO